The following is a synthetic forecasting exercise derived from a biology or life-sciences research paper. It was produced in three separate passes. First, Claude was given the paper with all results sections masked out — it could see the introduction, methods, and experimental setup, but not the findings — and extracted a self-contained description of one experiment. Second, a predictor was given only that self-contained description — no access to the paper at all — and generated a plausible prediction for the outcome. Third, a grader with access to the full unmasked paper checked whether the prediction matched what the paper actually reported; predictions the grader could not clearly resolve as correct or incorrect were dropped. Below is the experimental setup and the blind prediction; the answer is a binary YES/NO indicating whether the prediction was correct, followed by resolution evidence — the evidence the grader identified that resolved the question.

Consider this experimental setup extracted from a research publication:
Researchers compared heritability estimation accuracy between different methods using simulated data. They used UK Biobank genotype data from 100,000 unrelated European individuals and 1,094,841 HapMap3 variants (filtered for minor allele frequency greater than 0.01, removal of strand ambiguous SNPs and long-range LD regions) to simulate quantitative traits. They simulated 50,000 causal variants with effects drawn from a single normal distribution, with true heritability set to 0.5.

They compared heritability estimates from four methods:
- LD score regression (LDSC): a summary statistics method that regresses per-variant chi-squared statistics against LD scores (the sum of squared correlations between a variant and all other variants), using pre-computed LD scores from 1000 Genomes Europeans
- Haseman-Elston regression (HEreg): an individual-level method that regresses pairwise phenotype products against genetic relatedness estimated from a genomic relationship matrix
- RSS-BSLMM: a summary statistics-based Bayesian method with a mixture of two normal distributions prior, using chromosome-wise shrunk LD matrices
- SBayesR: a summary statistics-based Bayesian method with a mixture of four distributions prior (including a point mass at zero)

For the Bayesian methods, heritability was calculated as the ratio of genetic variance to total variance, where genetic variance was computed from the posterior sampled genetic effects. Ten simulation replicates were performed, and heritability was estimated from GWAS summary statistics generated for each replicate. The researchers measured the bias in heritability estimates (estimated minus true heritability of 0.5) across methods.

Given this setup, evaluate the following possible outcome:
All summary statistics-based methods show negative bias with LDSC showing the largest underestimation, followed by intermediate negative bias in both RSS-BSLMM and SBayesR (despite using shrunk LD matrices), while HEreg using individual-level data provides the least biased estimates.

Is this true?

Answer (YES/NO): NO